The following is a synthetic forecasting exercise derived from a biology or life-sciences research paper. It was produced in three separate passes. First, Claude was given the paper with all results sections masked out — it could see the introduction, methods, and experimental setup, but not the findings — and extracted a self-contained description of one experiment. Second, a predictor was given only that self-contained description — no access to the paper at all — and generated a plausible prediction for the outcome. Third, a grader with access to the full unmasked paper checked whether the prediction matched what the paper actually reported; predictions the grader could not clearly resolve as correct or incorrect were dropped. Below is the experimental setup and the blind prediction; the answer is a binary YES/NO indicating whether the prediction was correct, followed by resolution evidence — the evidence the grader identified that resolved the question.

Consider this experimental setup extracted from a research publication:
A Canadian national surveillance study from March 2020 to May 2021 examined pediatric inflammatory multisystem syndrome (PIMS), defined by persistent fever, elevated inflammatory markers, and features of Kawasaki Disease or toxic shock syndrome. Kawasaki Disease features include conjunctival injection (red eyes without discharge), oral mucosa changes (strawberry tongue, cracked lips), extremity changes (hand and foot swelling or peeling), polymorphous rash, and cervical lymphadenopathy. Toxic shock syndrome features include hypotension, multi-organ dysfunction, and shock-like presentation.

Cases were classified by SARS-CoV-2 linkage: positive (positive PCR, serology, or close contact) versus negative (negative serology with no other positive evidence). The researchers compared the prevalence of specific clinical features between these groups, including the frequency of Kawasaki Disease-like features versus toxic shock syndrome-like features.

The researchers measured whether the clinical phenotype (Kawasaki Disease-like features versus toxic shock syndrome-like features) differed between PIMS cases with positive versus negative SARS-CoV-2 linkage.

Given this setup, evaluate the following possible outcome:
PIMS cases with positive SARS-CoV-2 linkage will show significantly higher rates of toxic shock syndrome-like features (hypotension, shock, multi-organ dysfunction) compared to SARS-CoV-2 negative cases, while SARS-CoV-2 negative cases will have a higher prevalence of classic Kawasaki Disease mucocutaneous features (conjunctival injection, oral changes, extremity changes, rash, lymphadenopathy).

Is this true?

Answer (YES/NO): YES